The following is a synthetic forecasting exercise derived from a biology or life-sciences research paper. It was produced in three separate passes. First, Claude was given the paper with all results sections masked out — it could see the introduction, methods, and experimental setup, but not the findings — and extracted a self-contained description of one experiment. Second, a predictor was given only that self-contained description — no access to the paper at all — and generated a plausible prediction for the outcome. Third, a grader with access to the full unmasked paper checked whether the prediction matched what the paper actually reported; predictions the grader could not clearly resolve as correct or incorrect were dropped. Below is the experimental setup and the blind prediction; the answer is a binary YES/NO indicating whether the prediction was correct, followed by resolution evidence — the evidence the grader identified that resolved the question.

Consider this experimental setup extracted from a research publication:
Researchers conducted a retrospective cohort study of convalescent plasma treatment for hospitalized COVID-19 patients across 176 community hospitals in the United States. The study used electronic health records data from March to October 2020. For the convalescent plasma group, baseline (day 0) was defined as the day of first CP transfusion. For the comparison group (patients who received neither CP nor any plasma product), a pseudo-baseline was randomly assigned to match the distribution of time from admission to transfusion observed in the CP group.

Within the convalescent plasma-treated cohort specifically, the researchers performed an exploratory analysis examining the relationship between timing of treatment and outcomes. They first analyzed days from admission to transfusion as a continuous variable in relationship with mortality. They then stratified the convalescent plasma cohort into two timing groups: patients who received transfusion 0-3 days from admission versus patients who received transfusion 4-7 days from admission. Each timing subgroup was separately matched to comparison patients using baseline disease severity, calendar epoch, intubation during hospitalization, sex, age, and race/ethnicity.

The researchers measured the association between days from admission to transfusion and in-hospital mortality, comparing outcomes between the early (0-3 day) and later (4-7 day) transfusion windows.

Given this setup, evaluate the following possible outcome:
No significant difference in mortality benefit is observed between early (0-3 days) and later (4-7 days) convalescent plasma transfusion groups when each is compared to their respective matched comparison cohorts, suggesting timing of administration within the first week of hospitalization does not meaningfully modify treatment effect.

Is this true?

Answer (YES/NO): NO